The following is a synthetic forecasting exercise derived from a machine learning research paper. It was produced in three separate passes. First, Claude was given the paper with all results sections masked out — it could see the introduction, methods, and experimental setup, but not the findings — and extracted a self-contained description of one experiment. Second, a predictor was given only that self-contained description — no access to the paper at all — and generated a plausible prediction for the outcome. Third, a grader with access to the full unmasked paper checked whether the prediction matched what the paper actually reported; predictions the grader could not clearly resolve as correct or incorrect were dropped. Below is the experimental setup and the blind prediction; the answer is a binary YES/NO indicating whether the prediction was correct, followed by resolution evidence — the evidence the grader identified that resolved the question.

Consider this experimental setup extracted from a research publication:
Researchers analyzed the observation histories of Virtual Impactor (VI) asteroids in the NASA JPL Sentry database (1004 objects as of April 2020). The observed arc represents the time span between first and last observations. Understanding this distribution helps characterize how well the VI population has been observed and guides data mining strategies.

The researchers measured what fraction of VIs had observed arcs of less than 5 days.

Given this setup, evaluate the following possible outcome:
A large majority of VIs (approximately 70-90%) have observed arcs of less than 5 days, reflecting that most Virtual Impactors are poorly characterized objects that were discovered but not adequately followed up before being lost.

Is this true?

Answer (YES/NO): NO